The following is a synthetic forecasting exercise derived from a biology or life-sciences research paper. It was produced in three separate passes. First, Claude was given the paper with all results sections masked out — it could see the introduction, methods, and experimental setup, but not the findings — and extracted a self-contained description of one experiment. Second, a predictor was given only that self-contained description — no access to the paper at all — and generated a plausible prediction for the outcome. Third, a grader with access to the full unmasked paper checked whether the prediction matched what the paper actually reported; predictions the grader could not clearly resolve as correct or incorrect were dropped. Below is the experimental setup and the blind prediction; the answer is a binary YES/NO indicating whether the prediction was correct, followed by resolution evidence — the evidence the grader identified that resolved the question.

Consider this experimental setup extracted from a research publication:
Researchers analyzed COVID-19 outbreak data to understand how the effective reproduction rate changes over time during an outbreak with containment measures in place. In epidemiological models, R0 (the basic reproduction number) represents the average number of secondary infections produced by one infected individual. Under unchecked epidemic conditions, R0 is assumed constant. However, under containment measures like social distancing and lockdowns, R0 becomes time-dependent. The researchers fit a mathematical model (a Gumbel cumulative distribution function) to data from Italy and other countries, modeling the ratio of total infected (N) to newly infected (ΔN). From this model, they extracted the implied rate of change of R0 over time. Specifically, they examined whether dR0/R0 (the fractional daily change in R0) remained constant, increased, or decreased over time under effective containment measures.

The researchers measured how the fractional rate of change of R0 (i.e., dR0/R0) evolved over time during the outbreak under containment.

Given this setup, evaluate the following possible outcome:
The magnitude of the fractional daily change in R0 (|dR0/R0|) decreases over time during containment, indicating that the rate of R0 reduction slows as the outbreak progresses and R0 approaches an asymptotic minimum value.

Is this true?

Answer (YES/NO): NO